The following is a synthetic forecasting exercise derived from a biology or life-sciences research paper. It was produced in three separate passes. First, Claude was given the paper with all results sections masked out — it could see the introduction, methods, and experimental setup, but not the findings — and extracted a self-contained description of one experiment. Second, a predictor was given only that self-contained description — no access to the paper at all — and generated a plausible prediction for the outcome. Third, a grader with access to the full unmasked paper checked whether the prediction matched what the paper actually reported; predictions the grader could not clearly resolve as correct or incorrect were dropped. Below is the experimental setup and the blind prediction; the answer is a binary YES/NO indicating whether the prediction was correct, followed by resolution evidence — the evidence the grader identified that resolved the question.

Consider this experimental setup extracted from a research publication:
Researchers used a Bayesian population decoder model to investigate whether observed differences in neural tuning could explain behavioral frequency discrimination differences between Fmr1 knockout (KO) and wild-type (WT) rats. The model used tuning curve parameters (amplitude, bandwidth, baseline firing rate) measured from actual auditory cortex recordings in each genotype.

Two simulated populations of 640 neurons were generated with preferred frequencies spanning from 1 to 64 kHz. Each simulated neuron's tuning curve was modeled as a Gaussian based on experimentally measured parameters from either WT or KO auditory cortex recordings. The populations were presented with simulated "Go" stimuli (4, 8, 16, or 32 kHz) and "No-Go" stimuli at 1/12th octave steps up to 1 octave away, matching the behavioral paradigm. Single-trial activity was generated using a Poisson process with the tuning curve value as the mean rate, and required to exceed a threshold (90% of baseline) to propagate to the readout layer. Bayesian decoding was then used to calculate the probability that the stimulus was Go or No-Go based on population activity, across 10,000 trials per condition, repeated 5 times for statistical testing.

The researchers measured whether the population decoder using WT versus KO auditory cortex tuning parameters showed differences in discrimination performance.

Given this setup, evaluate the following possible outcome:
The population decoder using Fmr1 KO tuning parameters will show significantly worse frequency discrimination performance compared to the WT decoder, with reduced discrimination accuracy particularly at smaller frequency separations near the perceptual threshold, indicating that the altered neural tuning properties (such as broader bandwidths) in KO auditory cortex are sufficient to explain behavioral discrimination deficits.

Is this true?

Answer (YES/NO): YES